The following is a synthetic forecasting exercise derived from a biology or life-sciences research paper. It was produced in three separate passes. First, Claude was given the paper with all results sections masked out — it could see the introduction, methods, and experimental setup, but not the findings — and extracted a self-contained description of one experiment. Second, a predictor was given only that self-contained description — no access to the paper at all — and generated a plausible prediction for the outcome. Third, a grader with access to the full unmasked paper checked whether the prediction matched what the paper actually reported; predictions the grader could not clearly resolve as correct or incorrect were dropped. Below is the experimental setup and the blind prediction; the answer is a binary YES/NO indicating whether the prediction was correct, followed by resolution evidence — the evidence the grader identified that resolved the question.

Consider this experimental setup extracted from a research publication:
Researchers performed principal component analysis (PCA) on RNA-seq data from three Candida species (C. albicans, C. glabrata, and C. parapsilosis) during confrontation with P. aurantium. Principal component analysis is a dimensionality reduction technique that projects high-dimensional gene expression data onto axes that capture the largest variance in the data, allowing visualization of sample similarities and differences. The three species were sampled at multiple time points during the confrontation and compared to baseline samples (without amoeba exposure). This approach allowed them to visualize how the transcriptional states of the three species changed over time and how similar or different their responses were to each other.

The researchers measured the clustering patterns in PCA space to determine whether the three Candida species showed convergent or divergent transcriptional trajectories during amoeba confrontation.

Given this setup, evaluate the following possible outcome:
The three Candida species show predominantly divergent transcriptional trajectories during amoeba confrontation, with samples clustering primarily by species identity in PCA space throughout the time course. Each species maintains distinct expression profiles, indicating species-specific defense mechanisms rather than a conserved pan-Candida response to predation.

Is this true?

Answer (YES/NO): YES